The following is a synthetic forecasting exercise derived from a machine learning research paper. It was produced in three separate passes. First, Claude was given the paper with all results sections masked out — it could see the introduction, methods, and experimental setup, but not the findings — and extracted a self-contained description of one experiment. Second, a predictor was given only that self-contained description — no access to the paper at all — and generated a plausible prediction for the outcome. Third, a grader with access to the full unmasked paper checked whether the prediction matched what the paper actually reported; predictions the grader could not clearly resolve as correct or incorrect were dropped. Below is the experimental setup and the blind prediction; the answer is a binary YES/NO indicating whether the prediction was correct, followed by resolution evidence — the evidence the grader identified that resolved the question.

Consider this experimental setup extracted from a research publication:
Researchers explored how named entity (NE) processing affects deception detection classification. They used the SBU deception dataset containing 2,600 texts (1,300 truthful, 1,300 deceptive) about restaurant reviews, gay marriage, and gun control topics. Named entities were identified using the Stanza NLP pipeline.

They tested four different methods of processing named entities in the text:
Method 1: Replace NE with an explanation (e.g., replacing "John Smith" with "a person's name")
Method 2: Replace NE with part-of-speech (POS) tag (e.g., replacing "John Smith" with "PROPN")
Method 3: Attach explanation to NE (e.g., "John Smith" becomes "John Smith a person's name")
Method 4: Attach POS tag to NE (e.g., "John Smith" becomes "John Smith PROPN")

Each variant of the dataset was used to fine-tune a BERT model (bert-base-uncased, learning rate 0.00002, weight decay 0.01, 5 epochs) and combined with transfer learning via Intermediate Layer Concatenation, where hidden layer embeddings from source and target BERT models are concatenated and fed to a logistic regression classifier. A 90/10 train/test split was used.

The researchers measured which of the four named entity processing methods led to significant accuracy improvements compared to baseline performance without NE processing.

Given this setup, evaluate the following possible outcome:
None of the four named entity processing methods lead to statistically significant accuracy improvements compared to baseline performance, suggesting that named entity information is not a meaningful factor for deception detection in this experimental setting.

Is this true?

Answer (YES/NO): NO